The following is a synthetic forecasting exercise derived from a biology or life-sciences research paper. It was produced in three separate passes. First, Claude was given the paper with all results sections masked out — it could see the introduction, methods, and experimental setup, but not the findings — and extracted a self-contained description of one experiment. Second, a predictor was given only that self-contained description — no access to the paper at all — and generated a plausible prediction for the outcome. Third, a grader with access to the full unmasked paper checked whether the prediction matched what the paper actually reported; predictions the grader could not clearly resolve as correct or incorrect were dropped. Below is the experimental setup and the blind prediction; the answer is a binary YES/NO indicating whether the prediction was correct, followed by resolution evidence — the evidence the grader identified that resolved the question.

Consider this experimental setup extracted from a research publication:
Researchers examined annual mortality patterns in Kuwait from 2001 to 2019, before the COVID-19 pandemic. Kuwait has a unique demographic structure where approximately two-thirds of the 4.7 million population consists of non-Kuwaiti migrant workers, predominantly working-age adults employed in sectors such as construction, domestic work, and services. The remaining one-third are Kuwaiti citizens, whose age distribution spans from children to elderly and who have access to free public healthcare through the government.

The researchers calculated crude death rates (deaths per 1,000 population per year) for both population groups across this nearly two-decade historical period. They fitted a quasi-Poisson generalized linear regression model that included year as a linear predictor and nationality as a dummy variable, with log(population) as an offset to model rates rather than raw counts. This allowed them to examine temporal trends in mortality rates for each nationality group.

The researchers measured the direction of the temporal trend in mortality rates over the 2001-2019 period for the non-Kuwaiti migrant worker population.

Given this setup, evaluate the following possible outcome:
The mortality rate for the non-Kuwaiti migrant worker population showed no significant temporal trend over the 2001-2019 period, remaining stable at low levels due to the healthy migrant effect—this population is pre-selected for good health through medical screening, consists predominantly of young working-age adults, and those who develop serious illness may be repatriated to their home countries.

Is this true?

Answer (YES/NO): NO